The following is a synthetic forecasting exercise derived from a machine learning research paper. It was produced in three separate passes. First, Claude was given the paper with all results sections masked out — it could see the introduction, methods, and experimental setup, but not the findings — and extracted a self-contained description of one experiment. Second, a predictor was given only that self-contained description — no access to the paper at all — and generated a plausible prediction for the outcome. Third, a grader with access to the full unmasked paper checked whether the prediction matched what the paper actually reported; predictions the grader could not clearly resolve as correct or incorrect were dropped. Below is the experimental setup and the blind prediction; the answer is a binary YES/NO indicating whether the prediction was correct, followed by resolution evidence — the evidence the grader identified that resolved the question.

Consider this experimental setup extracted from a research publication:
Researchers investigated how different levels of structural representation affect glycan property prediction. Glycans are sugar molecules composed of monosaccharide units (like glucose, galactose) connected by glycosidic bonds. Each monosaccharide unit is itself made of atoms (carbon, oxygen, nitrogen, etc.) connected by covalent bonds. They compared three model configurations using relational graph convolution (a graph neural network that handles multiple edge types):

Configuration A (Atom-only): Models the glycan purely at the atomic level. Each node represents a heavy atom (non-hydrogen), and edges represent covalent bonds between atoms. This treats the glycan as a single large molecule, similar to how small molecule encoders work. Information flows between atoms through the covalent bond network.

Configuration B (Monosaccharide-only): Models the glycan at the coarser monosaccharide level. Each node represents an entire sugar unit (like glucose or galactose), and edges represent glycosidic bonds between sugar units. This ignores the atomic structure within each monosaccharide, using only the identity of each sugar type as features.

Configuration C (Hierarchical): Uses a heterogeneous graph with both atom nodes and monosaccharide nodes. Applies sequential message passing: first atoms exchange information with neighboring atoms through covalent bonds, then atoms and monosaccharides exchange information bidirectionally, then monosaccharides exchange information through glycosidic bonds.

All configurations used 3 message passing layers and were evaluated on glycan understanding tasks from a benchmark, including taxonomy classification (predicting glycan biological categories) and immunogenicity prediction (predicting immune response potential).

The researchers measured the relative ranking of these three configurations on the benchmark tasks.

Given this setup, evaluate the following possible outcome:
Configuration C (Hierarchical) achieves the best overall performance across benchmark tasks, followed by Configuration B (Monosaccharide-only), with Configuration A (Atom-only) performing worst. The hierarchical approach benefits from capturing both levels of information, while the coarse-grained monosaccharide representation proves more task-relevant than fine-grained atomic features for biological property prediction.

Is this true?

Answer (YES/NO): YES